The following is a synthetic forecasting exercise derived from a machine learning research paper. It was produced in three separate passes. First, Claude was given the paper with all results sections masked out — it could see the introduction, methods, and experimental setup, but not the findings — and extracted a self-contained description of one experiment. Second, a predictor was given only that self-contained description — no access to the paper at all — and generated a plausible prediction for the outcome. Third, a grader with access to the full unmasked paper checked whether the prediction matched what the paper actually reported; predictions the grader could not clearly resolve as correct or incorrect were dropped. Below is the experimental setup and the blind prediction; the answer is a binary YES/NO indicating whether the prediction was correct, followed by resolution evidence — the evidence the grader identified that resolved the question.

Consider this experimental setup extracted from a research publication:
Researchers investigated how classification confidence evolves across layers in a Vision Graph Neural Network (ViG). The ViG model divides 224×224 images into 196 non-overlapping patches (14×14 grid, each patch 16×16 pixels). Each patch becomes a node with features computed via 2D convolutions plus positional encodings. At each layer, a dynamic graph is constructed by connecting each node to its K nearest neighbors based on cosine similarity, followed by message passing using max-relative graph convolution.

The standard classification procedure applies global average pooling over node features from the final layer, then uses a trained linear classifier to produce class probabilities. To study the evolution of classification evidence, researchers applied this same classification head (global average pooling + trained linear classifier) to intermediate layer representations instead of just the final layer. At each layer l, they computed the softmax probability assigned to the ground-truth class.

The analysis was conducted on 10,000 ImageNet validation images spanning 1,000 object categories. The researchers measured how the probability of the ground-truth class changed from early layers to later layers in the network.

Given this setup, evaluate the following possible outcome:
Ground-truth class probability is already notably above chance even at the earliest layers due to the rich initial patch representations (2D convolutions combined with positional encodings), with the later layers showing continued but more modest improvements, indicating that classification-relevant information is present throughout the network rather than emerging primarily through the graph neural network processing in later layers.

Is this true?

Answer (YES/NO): NO